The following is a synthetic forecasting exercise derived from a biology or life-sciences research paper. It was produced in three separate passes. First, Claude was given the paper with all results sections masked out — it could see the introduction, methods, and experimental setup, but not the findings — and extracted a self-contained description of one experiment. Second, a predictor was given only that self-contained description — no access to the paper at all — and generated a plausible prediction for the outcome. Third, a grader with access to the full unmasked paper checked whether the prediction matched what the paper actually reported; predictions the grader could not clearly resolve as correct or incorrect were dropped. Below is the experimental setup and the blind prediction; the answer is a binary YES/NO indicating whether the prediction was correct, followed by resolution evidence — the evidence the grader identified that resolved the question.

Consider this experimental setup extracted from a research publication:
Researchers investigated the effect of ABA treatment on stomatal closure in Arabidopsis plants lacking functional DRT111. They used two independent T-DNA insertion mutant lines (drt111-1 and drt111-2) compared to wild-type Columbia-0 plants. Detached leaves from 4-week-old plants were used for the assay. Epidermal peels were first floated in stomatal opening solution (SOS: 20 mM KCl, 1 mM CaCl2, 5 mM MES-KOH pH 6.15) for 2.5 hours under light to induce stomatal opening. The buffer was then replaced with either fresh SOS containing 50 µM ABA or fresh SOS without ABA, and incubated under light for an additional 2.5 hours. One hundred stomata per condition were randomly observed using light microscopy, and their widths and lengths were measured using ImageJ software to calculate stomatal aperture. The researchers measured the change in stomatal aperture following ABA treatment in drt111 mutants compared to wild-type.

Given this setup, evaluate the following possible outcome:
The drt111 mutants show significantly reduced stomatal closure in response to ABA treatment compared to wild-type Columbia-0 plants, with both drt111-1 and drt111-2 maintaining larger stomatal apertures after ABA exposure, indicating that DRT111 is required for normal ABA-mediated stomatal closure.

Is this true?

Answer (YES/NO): YES